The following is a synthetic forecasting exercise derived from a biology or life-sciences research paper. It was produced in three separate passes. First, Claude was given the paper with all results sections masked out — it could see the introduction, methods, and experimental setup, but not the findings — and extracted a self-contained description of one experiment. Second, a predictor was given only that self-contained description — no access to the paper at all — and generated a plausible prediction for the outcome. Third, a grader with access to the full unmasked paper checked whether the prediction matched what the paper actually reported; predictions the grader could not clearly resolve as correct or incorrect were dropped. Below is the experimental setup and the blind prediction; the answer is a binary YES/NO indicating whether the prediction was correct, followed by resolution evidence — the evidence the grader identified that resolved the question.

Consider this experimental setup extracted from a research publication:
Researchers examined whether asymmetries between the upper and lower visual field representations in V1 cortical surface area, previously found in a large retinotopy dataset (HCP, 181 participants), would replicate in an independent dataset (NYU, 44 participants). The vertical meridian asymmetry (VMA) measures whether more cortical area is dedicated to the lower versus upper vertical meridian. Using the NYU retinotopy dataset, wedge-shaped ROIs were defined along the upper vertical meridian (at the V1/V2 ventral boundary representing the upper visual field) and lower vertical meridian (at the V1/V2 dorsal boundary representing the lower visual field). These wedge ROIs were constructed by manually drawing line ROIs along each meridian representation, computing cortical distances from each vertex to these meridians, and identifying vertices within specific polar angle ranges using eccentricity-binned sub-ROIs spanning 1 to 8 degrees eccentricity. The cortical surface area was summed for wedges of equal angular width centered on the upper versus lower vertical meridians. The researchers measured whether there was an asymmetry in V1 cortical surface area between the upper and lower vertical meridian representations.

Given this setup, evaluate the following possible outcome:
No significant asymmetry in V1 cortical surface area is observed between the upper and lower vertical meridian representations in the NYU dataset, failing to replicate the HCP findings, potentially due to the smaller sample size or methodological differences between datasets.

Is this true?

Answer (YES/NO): NO